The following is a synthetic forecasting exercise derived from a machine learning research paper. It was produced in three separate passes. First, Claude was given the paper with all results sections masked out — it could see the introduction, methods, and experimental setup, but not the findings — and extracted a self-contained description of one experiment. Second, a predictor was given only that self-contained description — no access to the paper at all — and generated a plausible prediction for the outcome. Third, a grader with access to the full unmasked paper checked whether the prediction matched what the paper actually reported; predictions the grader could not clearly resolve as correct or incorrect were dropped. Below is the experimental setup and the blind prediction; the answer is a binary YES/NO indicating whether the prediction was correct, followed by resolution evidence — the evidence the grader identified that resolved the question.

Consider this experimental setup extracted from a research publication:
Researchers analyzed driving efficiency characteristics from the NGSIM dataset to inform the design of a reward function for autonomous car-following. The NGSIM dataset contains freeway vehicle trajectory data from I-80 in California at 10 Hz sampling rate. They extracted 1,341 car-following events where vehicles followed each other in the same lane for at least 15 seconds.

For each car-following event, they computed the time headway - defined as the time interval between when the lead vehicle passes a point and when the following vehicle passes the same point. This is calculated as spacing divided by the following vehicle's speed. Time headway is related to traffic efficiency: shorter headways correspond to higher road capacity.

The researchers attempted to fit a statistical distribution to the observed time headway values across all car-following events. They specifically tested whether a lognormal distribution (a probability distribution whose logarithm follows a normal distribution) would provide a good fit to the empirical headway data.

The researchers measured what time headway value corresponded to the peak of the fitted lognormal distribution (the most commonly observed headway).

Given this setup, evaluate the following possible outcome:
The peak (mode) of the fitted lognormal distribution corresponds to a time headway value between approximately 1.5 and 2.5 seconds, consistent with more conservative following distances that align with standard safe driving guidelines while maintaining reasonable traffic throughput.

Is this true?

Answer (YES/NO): NO